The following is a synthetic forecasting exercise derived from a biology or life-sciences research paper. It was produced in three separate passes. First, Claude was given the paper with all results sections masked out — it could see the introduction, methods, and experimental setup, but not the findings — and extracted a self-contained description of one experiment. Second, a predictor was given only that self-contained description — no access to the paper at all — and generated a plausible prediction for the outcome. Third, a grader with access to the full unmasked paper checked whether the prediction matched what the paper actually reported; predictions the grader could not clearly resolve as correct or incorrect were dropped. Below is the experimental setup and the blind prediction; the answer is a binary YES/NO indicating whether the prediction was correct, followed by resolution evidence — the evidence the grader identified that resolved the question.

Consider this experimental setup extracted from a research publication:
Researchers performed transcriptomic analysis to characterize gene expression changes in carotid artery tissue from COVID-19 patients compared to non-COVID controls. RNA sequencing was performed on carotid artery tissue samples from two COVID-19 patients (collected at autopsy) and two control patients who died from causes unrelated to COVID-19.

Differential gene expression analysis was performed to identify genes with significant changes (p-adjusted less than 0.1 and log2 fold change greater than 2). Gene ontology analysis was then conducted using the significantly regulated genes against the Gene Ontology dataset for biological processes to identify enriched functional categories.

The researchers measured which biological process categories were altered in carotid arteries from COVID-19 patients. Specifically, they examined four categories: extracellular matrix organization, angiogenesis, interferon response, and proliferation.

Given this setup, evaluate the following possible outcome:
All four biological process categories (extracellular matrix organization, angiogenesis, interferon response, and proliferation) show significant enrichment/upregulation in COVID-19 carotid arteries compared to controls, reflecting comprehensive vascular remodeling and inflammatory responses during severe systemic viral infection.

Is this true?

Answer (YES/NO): NO